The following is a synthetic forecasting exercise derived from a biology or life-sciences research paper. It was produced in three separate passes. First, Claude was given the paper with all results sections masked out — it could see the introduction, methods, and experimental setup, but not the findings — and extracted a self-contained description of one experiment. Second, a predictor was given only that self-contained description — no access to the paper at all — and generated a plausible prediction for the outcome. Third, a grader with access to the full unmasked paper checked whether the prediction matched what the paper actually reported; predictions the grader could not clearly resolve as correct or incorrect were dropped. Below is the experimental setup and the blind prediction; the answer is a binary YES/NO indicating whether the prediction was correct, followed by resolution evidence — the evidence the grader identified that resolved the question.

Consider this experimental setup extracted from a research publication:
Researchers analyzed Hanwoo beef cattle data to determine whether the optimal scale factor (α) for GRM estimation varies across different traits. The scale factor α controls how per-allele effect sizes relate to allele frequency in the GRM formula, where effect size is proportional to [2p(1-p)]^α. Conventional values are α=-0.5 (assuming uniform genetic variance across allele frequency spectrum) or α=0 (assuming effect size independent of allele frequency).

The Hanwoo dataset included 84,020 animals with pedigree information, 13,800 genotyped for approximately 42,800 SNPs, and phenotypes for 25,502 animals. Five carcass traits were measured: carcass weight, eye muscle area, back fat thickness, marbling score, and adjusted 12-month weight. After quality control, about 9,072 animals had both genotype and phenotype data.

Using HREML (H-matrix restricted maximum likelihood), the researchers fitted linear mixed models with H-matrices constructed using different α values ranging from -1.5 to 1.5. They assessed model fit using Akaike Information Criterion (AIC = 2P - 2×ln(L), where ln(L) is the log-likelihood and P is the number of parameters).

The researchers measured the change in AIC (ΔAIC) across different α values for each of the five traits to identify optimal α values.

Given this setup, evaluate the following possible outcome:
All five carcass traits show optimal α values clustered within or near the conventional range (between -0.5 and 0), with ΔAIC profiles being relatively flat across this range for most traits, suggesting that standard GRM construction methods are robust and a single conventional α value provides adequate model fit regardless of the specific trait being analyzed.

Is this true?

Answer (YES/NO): NO